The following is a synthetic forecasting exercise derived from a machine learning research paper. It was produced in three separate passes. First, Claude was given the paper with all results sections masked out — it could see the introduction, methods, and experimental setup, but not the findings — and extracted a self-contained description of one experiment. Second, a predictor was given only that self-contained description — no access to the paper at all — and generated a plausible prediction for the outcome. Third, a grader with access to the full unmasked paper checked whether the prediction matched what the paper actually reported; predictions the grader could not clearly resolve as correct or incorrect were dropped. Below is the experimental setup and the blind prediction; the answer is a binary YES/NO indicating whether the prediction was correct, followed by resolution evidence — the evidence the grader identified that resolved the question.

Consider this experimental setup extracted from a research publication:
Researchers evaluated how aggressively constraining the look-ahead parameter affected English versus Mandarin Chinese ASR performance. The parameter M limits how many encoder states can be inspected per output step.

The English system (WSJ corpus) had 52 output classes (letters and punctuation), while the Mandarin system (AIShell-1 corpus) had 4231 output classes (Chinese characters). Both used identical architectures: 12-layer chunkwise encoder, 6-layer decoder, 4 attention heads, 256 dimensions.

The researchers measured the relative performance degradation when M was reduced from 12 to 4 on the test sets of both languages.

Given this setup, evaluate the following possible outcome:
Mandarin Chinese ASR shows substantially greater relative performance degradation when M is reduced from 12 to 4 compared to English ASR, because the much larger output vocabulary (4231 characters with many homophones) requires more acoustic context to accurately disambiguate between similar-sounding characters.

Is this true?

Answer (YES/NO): YES